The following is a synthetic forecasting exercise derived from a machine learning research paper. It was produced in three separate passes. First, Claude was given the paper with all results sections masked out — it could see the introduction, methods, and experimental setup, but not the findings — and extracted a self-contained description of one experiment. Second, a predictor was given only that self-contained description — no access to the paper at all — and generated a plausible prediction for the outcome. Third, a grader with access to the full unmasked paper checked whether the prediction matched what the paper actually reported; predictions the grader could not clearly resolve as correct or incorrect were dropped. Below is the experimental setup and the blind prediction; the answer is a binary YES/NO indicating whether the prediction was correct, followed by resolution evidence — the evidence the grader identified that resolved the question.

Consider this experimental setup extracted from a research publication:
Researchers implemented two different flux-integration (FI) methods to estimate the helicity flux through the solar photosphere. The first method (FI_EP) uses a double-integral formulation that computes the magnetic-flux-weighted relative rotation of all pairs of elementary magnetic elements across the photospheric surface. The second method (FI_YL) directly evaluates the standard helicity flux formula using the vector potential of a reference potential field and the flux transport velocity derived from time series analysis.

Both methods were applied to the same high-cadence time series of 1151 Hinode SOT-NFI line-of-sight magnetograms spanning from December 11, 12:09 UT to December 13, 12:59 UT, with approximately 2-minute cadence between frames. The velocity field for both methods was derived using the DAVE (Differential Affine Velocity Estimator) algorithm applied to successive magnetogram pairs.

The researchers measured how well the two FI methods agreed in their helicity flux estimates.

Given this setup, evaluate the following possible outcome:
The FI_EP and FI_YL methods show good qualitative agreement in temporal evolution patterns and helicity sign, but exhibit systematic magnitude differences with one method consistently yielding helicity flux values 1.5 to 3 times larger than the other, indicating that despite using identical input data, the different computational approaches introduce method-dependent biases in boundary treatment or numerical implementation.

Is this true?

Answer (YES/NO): NO